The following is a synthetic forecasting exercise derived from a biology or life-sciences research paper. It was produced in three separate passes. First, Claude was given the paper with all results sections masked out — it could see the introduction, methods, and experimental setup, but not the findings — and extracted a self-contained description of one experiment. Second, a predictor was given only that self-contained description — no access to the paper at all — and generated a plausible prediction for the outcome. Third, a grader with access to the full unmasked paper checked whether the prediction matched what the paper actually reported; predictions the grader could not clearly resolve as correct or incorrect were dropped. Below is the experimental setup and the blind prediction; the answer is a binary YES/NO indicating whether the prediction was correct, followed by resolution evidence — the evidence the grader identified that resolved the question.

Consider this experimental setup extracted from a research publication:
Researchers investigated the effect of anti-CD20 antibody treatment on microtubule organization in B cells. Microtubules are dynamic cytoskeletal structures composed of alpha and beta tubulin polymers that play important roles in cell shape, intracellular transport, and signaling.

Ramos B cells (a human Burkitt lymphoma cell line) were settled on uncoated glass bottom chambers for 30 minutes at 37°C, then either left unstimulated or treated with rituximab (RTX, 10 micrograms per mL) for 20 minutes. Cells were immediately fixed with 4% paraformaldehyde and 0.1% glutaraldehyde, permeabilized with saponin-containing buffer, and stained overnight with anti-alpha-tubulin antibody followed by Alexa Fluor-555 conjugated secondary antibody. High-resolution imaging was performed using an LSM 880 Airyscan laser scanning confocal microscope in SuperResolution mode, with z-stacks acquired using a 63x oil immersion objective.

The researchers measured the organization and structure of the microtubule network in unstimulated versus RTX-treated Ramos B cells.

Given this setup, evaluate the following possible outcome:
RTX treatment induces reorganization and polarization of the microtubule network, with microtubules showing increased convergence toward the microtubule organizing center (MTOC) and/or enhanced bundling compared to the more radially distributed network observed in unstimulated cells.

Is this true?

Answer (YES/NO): NO